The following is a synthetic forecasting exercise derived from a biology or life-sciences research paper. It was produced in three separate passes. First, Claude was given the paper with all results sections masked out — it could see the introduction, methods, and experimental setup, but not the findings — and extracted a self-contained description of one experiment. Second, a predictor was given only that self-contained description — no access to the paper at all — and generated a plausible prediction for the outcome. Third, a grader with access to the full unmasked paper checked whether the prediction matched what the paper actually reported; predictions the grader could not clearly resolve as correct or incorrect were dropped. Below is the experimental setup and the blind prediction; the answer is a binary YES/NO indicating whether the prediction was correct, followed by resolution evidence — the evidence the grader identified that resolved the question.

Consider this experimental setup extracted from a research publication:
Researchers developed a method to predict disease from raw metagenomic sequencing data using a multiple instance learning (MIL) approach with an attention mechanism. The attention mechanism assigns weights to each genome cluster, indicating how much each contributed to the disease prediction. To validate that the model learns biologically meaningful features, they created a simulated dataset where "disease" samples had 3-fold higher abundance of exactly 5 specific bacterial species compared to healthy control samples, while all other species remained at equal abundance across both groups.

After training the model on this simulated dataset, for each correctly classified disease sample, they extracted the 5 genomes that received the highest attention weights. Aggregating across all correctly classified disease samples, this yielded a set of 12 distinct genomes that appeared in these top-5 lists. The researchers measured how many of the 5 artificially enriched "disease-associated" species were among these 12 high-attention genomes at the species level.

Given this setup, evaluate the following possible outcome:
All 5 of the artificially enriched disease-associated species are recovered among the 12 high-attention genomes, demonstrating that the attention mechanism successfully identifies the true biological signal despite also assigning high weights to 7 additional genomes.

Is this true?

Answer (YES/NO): NO